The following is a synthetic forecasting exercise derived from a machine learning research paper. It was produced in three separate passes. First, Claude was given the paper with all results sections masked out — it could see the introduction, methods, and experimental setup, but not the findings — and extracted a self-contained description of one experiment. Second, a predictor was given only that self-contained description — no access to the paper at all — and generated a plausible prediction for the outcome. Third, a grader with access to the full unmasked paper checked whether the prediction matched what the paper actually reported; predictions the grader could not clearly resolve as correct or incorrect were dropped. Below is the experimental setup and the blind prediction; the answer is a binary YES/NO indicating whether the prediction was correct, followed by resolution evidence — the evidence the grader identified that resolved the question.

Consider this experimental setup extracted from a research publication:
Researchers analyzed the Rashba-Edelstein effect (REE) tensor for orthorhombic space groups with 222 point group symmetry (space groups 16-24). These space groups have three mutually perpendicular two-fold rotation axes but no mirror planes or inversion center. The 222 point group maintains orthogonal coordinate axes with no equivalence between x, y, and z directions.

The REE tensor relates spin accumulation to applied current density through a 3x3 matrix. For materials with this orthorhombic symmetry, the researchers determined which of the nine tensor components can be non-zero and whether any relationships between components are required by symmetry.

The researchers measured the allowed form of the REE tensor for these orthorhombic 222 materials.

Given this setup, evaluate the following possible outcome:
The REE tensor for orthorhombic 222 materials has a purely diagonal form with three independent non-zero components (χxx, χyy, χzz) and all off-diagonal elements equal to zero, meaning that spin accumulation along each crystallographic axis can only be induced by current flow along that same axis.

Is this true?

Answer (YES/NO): YES